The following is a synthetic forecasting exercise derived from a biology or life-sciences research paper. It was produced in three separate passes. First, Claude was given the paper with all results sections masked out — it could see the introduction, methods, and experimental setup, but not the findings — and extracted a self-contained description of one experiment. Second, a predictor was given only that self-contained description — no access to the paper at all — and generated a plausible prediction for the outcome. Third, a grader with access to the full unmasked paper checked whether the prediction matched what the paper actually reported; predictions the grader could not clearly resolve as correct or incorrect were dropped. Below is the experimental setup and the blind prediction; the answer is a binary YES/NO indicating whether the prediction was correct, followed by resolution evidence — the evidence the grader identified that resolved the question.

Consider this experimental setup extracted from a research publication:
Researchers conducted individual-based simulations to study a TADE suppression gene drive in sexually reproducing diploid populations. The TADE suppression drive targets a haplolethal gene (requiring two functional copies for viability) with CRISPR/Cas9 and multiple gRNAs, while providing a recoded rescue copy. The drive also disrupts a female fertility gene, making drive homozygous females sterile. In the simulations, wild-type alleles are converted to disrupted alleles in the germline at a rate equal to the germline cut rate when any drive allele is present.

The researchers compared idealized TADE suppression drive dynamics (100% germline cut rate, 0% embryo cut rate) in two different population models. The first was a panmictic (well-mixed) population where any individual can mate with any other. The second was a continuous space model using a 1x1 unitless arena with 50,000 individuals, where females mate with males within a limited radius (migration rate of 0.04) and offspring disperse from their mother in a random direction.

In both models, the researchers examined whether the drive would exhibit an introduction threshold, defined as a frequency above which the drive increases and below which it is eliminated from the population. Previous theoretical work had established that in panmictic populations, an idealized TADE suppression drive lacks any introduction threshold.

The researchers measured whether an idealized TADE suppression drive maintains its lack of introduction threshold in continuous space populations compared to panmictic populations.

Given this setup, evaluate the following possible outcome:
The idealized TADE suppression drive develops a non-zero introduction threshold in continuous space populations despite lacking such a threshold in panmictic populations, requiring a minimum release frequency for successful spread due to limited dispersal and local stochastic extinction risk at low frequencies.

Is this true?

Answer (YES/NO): YES